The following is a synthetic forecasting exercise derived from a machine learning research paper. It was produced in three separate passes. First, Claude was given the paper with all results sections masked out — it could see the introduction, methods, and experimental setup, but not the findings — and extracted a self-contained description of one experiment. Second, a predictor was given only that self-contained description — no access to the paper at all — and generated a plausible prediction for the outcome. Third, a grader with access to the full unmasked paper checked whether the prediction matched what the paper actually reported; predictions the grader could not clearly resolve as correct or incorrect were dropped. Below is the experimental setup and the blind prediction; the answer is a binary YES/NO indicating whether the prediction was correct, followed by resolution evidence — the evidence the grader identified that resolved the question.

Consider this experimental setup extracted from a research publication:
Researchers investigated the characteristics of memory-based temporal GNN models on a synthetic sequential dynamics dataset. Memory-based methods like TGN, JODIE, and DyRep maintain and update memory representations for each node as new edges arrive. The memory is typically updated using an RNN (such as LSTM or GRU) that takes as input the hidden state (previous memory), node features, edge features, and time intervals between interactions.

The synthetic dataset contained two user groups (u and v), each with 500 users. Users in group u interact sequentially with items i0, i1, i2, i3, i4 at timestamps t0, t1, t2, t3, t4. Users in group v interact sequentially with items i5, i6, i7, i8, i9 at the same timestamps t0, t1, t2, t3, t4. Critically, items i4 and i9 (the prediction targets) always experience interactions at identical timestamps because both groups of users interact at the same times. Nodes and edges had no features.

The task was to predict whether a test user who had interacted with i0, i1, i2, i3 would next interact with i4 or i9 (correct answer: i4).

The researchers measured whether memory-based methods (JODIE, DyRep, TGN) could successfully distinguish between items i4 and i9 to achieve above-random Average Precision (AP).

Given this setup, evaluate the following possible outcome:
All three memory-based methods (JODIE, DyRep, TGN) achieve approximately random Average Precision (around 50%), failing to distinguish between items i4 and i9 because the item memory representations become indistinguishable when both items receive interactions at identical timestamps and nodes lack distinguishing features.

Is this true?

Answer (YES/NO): YES